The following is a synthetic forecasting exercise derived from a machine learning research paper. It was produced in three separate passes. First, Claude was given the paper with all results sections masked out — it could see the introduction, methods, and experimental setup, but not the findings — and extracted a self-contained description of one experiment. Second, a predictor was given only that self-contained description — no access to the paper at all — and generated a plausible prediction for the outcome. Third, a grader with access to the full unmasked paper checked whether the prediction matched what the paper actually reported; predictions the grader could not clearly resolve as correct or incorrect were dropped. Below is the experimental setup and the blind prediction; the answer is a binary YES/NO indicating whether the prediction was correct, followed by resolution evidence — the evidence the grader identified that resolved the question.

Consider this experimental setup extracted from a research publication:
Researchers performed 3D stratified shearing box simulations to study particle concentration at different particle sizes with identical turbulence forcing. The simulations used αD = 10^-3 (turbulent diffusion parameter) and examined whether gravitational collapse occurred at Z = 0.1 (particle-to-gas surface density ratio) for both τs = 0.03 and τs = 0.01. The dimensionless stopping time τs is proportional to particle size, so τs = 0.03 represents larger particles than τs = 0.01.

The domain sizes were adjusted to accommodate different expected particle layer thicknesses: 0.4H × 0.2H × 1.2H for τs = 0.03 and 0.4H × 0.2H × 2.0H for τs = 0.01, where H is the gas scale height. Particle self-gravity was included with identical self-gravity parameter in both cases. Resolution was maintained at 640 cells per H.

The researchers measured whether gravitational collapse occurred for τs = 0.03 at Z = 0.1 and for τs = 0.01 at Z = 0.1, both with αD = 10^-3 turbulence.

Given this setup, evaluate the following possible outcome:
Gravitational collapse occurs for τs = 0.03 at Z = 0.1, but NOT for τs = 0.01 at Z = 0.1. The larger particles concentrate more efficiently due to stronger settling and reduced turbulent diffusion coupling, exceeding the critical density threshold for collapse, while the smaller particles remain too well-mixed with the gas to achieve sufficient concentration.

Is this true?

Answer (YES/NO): YES